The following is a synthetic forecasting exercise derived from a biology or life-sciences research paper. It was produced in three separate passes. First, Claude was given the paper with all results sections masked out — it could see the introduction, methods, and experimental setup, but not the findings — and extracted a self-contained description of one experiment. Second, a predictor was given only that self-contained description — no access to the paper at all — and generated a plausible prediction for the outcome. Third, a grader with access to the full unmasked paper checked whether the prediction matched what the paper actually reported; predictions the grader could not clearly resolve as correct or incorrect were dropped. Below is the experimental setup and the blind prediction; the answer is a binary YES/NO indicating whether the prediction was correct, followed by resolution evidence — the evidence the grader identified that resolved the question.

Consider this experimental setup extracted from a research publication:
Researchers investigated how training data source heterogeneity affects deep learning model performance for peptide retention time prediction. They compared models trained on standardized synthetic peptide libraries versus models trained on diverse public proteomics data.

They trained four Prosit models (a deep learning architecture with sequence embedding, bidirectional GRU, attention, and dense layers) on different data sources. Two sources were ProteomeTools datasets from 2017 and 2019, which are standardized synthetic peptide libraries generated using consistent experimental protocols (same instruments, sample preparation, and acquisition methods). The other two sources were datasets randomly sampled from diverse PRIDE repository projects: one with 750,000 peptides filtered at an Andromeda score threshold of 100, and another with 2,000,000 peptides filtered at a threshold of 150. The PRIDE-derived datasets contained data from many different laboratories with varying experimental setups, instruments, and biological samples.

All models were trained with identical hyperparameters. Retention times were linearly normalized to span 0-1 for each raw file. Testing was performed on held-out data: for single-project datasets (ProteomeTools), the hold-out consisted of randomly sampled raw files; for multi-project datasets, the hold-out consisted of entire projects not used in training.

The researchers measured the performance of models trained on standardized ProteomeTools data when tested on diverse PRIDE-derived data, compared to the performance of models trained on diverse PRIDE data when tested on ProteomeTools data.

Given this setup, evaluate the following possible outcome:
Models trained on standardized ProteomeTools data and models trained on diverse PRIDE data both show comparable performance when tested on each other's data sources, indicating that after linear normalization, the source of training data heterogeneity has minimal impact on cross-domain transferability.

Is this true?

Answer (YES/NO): NO